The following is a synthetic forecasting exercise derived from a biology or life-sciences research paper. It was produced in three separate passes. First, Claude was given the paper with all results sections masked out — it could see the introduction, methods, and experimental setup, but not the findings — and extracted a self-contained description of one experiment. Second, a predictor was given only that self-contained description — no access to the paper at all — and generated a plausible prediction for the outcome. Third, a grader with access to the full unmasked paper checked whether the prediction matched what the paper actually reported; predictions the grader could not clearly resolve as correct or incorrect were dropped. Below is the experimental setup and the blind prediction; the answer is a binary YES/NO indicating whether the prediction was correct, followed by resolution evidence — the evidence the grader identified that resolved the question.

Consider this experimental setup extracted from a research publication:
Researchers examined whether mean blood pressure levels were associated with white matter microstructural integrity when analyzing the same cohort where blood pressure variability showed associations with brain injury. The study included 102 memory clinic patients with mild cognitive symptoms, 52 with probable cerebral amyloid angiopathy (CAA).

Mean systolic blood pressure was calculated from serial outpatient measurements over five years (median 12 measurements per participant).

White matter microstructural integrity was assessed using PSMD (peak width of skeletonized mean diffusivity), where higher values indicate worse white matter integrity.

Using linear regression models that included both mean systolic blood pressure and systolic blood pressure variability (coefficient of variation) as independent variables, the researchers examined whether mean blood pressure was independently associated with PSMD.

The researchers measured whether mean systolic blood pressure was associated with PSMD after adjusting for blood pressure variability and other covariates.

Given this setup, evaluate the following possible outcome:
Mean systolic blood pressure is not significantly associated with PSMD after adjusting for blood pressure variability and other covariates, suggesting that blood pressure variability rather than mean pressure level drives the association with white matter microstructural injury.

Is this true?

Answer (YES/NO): YES